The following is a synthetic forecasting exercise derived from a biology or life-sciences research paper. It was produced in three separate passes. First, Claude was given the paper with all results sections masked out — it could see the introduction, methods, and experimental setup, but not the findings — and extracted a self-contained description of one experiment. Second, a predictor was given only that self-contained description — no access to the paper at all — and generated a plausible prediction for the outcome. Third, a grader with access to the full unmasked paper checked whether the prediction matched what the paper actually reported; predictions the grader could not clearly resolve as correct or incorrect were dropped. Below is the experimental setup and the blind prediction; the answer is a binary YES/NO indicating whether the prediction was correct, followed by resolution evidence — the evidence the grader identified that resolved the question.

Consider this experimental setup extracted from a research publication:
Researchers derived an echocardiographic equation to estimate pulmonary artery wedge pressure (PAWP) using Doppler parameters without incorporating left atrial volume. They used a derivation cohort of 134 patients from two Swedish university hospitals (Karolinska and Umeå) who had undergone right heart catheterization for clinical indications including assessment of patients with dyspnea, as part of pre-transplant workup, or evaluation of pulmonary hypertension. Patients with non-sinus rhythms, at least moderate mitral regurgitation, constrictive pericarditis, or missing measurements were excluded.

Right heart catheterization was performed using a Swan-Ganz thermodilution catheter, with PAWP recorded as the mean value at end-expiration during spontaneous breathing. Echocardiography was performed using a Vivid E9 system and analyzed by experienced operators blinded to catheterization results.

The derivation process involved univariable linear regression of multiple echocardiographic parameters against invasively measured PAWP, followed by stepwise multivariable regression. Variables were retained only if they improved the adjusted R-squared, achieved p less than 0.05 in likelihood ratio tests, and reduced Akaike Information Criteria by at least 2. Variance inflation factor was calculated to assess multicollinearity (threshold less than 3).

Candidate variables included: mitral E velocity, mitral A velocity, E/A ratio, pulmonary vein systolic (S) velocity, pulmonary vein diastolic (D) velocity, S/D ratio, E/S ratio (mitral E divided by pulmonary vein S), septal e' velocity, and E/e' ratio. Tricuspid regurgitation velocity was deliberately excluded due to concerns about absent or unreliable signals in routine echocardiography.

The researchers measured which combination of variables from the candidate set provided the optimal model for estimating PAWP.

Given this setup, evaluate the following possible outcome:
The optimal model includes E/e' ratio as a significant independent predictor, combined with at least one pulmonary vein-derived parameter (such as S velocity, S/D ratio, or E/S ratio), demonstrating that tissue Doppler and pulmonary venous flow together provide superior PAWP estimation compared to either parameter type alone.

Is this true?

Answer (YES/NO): NO